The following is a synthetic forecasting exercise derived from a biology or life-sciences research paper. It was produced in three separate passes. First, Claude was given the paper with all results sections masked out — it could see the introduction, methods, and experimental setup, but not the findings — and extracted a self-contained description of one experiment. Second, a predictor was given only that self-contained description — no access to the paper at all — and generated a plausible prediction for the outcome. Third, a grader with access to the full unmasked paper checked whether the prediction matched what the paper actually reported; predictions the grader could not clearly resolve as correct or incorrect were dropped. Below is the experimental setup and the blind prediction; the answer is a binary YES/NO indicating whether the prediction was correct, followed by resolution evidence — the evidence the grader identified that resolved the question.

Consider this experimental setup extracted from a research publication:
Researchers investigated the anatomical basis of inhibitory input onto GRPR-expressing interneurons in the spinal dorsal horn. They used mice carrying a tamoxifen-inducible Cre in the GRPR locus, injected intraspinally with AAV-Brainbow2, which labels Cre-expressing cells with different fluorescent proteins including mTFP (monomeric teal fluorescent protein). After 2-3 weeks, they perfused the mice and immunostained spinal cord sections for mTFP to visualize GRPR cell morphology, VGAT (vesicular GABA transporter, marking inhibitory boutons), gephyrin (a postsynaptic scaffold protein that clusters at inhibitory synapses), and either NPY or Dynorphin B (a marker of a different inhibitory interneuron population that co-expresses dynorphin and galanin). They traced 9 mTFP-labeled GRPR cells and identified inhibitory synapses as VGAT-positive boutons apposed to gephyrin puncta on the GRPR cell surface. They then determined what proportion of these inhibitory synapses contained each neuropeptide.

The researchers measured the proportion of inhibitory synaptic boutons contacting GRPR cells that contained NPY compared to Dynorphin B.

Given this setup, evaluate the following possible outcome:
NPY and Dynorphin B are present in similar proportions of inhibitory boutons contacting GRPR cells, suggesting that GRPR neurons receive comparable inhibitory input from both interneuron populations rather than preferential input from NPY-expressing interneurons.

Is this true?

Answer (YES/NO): NO